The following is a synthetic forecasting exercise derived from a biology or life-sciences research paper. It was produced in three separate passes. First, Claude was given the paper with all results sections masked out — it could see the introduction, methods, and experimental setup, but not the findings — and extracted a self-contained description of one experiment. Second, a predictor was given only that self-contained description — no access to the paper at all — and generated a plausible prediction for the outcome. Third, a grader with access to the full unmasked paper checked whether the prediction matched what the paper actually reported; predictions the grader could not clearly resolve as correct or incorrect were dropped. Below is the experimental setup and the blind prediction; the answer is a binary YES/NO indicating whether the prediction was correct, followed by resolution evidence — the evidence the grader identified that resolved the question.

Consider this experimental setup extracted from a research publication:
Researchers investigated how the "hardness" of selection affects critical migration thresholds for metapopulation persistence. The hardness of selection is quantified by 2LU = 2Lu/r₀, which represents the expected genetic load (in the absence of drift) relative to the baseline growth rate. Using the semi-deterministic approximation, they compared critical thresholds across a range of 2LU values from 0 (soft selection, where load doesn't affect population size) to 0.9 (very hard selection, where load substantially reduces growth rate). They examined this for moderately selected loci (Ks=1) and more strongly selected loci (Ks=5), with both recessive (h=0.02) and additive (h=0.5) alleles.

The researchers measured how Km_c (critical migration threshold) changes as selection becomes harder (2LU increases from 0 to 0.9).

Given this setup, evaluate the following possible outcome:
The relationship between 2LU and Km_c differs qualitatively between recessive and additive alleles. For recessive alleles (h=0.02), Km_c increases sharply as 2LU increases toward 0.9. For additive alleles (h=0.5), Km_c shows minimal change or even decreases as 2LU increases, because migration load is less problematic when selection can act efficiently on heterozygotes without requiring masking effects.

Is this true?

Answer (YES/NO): NO